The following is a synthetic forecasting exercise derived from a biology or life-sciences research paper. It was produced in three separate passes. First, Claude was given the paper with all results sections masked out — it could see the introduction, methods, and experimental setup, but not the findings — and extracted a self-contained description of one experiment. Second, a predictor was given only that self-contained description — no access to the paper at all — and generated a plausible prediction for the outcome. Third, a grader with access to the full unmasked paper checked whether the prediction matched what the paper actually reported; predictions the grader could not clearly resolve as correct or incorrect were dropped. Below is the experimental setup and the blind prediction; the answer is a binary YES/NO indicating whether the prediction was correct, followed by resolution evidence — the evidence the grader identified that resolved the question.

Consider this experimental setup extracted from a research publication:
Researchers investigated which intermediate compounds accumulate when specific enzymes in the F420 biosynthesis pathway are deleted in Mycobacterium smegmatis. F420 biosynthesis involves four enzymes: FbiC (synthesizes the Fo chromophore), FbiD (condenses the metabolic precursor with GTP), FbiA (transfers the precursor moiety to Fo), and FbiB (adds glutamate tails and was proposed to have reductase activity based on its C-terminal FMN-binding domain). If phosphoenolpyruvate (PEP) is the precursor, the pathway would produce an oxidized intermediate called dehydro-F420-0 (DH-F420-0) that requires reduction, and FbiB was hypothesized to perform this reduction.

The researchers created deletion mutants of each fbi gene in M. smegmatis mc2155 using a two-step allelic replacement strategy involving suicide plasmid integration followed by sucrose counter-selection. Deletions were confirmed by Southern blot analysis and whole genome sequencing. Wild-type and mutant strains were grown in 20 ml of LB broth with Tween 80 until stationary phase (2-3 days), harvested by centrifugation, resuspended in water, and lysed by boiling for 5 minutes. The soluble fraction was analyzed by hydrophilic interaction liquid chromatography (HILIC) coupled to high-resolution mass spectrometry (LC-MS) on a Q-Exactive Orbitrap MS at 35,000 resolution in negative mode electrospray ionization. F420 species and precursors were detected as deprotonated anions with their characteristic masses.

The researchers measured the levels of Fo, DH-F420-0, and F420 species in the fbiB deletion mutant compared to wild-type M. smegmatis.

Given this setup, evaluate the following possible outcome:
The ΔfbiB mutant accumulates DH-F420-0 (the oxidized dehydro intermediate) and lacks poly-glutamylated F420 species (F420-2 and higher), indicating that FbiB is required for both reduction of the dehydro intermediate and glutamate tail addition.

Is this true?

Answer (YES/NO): YES